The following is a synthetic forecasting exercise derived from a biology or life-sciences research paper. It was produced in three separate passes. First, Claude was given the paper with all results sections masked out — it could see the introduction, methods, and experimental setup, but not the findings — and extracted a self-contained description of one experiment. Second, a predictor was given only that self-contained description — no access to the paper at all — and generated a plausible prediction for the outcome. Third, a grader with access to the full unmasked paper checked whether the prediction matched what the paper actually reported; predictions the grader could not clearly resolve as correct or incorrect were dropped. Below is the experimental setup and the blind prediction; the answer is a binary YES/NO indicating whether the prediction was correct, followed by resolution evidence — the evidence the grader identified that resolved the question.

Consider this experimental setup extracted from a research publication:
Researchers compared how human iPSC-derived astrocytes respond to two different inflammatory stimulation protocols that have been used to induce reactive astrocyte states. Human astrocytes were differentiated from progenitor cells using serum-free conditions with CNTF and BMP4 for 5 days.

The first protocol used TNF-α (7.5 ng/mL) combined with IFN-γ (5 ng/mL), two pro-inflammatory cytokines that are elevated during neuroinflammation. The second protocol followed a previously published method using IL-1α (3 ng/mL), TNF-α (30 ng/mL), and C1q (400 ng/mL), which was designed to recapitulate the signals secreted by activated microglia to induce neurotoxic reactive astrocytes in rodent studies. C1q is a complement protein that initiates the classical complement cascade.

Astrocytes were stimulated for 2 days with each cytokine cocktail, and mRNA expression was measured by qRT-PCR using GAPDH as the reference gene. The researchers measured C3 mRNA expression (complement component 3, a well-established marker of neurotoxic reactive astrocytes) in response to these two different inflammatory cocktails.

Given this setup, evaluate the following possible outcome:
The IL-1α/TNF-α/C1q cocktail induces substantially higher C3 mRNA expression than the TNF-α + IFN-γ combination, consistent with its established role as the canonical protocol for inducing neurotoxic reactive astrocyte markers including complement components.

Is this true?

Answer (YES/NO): NO